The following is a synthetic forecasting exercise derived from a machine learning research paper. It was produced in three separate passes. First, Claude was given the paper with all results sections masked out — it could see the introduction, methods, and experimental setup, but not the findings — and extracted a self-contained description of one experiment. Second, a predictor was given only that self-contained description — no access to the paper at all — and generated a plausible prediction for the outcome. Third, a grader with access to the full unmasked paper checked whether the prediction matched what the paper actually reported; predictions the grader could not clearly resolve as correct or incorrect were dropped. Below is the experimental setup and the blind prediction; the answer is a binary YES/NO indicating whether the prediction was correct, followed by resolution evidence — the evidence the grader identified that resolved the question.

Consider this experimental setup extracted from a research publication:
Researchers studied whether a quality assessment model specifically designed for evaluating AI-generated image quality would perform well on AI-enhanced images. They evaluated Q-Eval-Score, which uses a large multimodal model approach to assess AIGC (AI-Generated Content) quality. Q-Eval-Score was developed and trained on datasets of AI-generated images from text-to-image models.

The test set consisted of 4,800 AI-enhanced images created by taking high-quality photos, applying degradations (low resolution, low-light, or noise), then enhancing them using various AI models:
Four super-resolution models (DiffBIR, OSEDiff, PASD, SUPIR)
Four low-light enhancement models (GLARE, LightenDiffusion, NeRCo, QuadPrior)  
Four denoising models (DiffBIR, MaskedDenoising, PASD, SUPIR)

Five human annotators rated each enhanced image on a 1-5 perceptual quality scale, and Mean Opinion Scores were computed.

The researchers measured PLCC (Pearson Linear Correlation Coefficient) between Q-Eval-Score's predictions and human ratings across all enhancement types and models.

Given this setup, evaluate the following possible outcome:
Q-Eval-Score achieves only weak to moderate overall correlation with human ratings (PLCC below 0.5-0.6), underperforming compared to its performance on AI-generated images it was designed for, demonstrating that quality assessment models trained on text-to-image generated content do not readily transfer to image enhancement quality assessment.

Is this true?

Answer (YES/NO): YES